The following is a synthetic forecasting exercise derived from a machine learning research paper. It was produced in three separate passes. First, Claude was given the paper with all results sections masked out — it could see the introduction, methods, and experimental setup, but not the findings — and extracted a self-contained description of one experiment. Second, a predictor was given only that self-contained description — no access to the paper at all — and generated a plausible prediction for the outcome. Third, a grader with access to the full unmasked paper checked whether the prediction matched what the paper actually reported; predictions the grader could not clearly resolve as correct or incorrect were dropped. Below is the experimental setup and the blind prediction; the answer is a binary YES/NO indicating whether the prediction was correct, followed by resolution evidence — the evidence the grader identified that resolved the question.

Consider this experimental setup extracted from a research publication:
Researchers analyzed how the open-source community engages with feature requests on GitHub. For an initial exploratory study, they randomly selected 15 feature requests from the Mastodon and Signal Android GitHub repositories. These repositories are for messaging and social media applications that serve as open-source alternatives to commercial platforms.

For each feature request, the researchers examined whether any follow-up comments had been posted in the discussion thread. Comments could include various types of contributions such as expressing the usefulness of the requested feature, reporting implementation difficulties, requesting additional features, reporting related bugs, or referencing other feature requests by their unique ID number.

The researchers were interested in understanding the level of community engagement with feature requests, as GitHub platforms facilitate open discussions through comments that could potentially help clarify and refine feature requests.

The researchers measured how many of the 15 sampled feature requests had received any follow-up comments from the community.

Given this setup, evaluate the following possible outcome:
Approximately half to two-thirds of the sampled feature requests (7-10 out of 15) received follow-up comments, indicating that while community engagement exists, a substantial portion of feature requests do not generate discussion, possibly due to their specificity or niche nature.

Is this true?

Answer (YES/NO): YES